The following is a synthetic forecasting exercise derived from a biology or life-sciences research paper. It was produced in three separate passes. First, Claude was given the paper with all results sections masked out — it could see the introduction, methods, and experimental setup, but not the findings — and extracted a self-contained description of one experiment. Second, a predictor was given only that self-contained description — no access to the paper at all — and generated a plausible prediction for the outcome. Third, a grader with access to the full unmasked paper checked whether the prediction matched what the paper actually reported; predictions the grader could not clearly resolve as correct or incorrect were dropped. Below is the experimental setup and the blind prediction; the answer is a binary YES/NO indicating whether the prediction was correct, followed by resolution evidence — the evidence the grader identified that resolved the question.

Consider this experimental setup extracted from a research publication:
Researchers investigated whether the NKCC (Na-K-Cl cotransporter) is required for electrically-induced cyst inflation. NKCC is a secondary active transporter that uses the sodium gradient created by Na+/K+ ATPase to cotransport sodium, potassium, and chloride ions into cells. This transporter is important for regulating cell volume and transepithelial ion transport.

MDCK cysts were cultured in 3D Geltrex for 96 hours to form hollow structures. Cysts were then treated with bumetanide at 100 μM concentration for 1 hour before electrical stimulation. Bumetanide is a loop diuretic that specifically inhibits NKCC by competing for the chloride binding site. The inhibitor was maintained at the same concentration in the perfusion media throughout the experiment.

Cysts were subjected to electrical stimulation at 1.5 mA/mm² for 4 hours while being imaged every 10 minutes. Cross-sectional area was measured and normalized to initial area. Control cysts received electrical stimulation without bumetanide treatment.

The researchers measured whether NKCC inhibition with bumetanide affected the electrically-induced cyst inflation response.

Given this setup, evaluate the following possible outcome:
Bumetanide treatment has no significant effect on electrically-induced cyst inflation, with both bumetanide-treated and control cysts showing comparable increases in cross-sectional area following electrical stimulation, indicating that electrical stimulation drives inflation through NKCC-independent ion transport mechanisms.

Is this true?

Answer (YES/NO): NO